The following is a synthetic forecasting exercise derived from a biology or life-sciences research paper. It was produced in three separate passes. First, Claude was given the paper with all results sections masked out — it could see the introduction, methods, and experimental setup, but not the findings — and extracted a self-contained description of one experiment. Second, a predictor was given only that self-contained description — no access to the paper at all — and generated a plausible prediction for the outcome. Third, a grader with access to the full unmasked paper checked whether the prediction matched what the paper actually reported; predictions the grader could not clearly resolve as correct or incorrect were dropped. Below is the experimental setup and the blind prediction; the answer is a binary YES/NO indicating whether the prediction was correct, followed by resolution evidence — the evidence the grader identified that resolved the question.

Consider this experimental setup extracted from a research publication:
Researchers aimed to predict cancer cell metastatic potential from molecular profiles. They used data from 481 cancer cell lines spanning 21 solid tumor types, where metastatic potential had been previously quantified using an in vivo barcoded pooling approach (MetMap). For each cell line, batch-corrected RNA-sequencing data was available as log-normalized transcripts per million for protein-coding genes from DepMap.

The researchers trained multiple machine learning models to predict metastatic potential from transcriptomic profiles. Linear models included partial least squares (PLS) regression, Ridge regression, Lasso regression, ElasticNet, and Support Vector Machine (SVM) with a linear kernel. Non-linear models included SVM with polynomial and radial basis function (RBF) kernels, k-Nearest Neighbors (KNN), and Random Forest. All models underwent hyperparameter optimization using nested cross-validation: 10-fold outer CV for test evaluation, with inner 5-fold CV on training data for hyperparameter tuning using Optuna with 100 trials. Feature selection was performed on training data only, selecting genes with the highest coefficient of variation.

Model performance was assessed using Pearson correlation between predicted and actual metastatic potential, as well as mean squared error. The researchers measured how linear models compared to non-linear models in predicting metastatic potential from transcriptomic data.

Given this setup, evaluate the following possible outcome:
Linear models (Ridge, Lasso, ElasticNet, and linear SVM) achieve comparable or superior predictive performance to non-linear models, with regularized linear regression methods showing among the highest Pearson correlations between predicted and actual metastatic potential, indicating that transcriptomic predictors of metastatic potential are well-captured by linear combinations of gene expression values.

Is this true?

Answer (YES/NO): NO